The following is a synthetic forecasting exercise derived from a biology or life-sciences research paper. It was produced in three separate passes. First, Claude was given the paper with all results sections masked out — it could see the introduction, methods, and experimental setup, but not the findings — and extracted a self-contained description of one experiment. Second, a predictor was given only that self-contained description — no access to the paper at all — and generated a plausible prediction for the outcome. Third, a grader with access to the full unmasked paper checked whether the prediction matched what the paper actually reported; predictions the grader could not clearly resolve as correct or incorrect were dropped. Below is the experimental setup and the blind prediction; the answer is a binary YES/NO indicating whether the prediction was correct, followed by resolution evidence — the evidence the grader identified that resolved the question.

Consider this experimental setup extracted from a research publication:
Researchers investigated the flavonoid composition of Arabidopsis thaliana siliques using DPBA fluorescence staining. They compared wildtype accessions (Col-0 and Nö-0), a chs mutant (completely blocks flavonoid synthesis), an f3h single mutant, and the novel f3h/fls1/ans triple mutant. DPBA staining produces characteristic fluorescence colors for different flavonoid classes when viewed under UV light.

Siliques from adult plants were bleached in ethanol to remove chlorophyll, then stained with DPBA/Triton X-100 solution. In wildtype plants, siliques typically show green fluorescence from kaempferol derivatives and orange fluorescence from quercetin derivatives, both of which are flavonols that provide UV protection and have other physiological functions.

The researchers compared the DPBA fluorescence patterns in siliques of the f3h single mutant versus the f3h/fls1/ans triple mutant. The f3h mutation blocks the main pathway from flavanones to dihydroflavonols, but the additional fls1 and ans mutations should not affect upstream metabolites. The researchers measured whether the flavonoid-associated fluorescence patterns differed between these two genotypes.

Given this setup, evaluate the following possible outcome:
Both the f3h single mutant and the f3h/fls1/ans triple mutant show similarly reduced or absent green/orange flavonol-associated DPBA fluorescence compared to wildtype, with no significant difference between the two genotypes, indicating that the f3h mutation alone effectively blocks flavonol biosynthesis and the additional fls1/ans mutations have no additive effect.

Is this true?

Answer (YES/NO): NO